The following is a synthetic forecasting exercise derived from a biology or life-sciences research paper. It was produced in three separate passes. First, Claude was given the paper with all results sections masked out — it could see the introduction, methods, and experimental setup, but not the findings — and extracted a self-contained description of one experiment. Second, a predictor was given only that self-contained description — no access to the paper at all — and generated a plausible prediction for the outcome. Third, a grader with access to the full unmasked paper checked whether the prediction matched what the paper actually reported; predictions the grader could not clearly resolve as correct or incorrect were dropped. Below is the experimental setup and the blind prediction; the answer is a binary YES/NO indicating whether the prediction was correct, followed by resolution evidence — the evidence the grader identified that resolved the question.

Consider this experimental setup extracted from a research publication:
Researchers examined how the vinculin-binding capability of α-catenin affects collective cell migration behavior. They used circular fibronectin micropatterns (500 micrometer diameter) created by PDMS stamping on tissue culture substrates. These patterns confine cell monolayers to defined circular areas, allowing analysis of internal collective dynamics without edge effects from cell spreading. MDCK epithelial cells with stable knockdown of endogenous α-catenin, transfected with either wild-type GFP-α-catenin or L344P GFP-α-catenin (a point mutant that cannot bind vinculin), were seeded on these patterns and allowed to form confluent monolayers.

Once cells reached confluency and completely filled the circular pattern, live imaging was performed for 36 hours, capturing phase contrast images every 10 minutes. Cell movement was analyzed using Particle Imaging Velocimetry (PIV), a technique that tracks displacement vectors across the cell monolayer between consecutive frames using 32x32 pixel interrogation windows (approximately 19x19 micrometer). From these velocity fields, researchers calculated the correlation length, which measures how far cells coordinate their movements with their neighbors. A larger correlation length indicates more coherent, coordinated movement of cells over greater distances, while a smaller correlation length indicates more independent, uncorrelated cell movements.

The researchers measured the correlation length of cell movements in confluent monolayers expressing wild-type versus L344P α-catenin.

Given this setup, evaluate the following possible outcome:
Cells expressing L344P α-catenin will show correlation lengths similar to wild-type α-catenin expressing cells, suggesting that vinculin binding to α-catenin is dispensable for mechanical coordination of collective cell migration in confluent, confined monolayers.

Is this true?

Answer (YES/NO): NO